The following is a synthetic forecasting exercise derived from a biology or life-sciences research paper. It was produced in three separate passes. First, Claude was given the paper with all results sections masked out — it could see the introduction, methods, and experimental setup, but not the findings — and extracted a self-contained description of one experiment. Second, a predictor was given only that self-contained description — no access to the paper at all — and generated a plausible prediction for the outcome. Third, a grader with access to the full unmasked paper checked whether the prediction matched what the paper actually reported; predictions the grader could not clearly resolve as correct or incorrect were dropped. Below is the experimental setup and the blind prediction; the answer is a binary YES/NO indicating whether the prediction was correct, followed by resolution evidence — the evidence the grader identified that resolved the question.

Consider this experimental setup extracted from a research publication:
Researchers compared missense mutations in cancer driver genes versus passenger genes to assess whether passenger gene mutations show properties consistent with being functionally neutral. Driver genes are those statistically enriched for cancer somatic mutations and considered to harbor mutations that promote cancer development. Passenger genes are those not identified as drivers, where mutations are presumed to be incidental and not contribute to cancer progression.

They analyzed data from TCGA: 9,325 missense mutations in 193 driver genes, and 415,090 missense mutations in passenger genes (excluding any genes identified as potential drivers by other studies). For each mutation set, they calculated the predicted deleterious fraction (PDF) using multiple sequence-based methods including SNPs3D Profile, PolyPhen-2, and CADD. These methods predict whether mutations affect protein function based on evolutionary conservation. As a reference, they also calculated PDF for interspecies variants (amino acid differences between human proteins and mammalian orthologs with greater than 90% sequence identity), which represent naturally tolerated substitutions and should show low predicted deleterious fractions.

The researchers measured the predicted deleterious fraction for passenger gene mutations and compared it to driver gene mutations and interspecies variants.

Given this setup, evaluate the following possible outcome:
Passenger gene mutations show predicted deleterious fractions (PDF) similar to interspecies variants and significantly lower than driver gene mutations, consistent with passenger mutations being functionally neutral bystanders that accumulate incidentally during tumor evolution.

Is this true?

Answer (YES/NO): NO